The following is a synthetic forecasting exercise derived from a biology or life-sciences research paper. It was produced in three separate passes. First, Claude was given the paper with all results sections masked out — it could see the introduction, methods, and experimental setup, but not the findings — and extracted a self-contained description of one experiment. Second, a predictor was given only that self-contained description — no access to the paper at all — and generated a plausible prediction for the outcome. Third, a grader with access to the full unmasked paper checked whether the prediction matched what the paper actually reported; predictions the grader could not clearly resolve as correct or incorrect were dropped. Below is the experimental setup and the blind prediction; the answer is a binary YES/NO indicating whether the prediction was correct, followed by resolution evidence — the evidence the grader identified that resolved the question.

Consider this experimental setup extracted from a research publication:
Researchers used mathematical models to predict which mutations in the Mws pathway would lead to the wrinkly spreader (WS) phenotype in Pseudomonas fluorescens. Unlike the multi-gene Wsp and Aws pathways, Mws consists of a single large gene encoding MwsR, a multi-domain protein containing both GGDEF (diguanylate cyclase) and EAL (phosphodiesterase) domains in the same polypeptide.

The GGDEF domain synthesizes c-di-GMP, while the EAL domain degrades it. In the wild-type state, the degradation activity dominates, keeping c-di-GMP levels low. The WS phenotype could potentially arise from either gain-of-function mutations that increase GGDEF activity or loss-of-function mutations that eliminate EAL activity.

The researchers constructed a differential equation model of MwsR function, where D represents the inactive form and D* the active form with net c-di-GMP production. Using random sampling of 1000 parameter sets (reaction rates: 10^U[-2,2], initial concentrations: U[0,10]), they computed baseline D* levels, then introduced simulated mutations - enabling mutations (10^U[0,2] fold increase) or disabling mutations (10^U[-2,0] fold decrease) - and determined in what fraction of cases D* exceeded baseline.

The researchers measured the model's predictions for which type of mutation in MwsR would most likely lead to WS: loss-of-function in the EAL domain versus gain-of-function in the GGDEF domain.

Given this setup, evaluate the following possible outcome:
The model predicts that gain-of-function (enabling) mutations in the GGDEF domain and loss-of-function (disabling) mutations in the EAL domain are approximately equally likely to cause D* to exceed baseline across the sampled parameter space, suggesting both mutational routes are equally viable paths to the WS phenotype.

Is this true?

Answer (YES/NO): NO